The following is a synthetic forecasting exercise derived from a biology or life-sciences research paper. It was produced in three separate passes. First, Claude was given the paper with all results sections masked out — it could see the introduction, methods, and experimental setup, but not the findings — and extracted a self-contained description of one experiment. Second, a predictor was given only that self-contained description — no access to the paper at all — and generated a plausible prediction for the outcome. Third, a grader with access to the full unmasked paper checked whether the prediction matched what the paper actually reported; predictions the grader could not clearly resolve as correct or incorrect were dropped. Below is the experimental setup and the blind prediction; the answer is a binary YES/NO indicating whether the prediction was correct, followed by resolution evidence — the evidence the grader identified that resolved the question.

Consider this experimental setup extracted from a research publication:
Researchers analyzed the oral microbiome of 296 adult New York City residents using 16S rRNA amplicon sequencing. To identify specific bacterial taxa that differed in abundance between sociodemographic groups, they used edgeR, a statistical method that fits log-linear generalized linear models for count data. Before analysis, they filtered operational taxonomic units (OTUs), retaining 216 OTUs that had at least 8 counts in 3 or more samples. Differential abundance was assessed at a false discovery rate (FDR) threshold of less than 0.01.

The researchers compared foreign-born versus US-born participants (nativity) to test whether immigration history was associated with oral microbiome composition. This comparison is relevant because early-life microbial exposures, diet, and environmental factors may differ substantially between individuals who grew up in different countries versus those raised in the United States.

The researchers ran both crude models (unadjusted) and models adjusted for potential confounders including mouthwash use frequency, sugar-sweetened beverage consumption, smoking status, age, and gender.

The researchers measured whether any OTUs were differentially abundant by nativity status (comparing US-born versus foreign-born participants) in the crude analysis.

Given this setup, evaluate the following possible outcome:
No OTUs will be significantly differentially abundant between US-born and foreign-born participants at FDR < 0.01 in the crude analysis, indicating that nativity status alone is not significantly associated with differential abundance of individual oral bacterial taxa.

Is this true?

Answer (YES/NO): NO